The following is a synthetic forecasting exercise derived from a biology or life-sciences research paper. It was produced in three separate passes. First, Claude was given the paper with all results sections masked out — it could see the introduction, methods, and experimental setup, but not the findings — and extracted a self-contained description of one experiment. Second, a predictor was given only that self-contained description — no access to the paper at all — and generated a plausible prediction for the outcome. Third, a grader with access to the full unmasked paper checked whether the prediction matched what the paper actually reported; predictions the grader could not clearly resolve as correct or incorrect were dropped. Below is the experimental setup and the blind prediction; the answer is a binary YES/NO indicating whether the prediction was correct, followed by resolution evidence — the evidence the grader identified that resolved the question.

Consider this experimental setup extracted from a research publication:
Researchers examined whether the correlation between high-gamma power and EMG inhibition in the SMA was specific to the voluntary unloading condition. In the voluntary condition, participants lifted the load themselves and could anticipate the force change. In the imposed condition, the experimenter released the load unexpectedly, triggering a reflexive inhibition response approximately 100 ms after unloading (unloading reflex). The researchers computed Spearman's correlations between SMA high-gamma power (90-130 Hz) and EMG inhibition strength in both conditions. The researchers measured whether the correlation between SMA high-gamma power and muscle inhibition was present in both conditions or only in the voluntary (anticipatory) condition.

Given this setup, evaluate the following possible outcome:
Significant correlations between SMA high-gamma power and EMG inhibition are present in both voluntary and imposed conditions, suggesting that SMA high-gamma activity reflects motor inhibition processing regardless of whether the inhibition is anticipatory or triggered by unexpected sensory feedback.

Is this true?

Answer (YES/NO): NO